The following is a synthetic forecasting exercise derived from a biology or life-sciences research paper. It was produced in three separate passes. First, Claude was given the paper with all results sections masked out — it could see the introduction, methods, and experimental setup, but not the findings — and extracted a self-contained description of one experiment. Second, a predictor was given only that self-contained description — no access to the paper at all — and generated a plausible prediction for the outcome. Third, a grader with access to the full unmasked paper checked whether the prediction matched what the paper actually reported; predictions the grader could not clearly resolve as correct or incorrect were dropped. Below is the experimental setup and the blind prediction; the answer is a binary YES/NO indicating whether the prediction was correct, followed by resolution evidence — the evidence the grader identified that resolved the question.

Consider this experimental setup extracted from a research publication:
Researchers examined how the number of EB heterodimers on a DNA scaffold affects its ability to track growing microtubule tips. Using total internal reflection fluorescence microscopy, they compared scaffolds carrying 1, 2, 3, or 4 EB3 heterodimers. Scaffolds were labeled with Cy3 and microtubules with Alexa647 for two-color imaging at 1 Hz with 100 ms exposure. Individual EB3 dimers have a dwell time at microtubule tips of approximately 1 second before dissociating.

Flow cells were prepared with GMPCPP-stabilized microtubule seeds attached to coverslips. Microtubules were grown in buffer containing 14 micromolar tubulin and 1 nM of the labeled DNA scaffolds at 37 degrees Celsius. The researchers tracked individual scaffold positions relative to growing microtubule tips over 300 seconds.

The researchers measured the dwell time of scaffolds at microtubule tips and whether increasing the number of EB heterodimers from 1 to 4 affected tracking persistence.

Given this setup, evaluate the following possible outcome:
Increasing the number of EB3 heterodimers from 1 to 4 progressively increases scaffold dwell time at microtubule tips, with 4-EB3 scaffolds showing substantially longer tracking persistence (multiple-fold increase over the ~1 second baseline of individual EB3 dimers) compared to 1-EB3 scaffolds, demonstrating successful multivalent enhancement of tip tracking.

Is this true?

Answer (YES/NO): NO